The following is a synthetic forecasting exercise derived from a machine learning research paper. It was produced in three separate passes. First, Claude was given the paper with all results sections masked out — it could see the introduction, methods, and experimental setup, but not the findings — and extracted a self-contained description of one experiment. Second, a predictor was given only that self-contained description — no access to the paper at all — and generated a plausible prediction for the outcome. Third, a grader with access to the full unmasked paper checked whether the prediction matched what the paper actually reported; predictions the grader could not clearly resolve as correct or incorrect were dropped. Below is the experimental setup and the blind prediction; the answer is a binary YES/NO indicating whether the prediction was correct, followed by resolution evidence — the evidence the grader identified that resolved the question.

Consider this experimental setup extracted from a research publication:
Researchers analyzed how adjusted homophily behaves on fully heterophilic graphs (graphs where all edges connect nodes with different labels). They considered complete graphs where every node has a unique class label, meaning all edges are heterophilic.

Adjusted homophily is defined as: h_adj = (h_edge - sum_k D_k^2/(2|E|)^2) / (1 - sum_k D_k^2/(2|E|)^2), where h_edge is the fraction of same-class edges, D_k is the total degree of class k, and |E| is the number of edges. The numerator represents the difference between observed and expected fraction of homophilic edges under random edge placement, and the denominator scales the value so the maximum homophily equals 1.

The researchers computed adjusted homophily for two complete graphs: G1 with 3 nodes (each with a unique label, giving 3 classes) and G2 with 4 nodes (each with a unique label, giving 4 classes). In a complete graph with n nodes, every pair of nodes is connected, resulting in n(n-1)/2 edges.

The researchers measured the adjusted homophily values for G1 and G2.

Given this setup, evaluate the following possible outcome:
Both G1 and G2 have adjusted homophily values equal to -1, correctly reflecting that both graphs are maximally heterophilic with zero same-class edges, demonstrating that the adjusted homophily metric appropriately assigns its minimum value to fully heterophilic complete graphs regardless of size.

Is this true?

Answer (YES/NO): NO